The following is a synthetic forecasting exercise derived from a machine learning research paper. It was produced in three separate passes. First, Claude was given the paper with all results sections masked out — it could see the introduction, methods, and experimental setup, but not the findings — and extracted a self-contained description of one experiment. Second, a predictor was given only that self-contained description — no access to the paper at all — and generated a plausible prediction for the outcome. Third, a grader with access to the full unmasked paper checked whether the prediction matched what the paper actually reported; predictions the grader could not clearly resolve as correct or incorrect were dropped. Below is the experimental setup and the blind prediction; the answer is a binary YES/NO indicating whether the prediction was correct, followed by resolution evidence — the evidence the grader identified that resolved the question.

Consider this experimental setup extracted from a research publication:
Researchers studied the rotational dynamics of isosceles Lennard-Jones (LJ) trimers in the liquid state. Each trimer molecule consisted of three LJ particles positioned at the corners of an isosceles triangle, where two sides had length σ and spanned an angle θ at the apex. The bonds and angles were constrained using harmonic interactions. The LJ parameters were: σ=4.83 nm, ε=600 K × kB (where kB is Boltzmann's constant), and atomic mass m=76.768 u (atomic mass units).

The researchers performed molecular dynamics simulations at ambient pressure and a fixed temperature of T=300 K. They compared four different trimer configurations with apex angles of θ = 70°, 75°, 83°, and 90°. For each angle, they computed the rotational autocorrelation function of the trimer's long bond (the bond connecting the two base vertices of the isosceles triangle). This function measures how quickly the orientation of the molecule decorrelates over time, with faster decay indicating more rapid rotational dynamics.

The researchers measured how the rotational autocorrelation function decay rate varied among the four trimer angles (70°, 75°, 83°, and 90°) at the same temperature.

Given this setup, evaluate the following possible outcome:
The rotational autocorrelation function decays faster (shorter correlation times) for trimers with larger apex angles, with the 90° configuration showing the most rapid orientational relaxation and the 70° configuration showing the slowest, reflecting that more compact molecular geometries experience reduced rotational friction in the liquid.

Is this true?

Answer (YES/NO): NO